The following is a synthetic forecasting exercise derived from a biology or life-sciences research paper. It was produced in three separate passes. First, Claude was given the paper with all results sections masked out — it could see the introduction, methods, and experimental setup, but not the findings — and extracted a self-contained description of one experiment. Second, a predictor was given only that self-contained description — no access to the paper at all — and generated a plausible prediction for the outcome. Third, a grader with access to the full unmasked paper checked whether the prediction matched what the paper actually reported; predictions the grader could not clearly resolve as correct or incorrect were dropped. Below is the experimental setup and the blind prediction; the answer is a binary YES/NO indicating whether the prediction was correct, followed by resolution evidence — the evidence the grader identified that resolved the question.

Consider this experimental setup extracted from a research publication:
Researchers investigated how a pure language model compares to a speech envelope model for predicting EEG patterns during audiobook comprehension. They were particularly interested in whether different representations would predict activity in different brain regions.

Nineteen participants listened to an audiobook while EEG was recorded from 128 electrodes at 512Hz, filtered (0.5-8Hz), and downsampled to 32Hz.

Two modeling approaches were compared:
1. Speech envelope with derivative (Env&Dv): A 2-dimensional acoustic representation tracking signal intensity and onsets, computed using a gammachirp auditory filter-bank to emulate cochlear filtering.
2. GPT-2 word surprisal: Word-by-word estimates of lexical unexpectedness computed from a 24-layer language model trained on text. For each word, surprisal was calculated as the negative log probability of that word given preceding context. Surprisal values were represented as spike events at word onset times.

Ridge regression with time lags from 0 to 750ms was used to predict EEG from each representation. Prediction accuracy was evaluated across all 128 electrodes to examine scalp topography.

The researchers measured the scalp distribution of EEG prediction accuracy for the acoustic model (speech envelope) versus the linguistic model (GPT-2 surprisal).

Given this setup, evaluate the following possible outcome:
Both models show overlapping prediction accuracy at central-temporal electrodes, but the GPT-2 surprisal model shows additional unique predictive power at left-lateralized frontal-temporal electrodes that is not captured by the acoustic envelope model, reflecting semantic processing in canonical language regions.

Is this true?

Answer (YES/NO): NO